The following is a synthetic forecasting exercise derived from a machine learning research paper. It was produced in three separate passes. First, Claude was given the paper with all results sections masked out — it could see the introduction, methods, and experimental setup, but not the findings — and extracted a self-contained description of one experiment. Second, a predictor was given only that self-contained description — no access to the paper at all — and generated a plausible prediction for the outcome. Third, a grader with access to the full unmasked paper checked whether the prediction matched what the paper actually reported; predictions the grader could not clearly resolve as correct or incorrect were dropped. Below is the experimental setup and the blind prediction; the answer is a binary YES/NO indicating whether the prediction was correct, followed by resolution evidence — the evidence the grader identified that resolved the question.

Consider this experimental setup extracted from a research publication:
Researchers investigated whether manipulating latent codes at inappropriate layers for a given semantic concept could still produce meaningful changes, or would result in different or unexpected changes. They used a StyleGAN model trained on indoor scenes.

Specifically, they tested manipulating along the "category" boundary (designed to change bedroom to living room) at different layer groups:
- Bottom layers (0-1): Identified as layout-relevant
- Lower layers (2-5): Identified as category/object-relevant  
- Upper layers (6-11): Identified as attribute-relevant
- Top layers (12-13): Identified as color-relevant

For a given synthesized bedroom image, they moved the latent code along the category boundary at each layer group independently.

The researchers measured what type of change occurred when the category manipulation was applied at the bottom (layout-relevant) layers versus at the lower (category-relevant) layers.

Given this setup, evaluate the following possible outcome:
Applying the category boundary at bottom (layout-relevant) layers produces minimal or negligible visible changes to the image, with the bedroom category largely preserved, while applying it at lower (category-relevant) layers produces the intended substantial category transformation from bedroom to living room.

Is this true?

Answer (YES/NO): NO